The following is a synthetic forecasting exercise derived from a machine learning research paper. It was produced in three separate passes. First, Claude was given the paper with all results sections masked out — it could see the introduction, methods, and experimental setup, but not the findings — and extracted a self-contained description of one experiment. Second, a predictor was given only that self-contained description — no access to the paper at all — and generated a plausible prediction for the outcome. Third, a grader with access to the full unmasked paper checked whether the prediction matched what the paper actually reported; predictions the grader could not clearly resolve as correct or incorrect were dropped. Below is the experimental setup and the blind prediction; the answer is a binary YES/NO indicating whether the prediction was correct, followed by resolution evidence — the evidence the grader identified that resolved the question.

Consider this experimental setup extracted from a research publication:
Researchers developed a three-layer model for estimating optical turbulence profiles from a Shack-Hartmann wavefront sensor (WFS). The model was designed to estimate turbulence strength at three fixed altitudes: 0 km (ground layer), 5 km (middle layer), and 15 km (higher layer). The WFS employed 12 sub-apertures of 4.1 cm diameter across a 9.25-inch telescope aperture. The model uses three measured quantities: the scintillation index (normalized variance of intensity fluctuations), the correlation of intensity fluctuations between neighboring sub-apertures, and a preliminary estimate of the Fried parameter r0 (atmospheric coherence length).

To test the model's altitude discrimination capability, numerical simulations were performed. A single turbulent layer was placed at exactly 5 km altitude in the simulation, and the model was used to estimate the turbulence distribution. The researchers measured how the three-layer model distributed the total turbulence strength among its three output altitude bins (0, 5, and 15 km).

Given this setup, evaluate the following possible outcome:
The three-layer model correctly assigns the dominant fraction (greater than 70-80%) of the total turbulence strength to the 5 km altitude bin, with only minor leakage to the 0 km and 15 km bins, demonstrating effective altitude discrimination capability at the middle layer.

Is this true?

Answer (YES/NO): YES